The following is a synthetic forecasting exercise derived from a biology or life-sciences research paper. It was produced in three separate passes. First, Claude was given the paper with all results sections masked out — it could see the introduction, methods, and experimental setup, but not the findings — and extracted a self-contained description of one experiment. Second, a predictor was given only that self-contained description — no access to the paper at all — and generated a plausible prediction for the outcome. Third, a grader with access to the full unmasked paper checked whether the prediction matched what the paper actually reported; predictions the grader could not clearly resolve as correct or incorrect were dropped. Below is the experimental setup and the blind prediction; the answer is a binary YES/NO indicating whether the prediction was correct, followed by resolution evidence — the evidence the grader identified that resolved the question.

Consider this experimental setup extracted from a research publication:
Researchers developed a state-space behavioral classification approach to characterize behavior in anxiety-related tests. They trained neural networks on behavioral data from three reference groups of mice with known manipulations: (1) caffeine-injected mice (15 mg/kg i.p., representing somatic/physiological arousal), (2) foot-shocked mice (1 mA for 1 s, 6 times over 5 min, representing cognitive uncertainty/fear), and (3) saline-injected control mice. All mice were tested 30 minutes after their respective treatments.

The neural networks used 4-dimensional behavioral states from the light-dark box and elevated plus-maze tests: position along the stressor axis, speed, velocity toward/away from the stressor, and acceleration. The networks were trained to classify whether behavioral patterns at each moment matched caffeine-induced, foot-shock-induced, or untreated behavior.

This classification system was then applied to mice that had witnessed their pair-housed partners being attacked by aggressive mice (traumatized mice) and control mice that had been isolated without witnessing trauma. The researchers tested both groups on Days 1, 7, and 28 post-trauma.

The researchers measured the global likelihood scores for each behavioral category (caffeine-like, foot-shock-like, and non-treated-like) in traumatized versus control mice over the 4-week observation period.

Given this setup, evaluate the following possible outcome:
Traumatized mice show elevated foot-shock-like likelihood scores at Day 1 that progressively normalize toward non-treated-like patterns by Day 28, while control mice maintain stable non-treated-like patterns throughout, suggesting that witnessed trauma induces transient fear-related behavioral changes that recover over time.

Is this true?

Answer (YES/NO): NO